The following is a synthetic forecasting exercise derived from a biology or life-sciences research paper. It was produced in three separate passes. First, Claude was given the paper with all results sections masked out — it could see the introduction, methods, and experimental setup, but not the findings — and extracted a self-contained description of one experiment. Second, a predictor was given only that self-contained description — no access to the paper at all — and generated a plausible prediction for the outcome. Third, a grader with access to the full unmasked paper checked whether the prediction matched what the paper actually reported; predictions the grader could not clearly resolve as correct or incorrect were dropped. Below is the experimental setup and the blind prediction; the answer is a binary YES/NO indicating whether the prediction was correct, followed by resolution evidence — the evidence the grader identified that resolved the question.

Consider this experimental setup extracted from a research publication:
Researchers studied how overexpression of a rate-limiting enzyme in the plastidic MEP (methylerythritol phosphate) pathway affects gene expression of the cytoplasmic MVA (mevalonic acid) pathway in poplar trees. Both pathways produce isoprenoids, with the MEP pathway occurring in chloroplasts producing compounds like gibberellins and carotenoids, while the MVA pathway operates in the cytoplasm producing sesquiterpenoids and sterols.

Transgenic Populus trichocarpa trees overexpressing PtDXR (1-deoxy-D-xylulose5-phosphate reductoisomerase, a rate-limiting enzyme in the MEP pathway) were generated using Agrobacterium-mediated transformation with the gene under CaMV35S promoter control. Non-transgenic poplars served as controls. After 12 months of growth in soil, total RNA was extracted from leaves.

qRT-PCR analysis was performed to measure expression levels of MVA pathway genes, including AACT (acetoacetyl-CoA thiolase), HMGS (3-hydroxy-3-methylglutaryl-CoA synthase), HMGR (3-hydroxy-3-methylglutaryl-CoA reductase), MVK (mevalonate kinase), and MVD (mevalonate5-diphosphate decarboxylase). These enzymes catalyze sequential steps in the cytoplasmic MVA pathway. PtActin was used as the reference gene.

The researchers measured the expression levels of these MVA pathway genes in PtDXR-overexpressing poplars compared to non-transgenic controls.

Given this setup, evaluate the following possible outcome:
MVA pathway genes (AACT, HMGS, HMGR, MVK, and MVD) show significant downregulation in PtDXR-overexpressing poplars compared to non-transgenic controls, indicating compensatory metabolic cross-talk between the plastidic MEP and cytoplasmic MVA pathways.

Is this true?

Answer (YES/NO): YES